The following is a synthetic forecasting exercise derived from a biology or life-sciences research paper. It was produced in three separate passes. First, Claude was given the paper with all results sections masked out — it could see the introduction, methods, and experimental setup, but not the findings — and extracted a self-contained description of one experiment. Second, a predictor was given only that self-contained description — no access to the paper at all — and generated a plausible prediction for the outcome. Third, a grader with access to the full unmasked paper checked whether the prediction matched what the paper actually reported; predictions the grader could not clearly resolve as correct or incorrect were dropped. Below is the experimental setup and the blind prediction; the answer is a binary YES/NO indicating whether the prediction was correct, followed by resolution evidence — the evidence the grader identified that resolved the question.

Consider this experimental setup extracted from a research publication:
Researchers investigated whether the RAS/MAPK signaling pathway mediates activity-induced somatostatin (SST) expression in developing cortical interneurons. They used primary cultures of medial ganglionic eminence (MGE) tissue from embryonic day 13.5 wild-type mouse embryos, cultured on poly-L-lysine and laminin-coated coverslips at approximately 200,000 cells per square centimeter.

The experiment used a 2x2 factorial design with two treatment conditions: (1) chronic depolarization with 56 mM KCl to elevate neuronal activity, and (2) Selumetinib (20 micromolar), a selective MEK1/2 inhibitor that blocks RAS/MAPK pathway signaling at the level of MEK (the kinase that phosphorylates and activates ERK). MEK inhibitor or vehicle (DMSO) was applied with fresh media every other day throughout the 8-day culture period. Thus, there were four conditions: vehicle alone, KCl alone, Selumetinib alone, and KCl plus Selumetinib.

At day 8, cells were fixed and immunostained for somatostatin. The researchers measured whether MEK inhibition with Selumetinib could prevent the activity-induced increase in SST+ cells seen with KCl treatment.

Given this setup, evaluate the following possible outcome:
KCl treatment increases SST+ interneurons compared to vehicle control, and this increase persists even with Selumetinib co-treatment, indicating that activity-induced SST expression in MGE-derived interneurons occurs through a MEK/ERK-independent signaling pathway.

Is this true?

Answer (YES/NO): NO